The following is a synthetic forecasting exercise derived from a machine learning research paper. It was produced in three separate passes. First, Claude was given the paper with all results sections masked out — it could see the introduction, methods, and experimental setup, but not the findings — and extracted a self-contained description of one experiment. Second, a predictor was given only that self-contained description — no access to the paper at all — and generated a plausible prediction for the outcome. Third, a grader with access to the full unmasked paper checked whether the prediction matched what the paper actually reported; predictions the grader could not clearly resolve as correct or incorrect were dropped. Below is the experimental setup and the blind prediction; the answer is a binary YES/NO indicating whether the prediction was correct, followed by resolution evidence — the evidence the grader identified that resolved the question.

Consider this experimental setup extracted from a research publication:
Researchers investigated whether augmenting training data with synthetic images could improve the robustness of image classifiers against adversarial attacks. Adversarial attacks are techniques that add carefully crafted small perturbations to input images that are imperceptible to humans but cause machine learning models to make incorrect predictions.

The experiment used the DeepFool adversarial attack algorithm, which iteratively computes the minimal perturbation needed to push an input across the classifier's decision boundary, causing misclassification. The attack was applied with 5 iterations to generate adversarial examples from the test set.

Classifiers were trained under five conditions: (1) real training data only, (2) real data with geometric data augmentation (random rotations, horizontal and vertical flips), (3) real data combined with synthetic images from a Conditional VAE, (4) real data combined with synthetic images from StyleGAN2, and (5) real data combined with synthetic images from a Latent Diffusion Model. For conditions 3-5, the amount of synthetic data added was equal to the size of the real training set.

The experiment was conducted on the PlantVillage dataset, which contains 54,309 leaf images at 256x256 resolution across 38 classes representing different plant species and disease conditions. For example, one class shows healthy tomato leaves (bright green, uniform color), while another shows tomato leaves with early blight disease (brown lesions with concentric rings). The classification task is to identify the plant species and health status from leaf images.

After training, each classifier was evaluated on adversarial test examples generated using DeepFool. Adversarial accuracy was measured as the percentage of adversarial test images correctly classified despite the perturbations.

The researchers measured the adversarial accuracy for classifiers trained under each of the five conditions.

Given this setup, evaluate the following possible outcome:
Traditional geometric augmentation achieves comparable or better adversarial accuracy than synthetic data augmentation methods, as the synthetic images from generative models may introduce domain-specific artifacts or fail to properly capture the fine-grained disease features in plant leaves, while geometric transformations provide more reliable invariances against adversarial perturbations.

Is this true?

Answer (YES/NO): NO